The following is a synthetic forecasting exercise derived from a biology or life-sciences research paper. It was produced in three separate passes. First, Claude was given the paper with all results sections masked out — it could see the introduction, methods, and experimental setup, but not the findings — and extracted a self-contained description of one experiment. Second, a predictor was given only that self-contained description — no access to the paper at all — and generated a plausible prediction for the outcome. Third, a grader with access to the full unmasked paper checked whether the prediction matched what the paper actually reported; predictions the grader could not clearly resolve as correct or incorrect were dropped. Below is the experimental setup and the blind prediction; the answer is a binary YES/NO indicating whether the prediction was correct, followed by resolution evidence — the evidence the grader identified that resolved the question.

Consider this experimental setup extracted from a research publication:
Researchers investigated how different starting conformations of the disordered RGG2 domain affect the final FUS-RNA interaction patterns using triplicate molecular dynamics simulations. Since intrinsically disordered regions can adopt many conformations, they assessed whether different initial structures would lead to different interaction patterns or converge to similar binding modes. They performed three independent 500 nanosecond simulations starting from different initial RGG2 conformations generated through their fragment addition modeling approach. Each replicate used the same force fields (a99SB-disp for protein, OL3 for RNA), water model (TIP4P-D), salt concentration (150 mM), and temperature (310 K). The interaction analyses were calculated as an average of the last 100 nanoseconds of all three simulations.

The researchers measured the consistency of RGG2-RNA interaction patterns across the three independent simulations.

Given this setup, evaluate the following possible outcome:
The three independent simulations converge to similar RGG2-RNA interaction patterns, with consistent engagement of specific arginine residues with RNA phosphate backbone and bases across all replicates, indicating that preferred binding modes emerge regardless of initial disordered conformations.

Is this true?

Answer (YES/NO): YES